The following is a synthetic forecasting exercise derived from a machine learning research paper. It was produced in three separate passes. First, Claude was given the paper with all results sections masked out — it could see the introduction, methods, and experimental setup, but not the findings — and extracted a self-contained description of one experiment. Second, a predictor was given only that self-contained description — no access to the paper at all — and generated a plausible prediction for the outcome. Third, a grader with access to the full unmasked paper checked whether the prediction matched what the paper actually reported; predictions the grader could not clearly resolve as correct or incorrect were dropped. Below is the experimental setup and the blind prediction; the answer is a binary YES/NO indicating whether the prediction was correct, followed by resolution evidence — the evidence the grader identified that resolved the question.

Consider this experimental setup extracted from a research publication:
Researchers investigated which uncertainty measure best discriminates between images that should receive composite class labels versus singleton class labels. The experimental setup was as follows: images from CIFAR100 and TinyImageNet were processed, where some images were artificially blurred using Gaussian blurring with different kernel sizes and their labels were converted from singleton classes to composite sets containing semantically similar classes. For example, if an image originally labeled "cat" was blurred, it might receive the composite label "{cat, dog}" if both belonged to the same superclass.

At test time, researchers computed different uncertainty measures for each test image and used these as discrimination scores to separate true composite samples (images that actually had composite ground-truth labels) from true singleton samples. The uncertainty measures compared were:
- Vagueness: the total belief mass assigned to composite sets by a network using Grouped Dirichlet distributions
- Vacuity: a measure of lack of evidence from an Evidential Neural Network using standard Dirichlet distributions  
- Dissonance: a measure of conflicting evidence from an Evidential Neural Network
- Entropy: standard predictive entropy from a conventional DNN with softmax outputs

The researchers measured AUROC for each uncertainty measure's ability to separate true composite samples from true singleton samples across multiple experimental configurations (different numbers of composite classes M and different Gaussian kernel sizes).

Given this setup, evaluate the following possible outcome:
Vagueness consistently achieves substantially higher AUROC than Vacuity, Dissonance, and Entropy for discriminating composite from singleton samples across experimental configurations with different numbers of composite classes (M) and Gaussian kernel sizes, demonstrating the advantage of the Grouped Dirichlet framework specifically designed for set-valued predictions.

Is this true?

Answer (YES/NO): YES